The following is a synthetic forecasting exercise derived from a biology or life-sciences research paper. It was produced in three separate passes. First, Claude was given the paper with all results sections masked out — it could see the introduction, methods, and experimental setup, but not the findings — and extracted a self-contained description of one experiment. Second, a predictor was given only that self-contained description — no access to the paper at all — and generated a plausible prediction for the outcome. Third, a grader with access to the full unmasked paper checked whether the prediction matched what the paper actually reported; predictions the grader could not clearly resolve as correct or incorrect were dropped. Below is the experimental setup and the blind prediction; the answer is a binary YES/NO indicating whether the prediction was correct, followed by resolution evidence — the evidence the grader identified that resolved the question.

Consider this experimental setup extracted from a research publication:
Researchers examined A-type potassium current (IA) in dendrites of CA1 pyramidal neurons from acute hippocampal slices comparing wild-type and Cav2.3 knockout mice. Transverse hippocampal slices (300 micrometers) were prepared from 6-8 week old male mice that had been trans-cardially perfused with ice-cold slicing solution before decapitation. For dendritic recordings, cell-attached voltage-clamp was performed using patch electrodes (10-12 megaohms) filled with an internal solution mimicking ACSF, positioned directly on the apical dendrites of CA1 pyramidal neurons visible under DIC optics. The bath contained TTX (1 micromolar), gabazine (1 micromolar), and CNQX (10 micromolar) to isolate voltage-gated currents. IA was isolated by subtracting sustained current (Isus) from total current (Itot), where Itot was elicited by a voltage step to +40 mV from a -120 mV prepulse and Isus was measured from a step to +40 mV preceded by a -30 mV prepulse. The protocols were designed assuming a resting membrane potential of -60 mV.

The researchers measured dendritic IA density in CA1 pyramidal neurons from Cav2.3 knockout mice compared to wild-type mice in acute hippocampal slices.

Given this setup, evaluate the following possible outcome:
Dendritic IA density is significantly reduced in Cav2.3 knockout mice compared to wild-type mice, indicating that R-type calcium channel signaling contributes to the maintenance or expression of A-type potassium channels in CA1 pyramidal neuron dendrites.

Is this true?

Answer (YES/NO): YES